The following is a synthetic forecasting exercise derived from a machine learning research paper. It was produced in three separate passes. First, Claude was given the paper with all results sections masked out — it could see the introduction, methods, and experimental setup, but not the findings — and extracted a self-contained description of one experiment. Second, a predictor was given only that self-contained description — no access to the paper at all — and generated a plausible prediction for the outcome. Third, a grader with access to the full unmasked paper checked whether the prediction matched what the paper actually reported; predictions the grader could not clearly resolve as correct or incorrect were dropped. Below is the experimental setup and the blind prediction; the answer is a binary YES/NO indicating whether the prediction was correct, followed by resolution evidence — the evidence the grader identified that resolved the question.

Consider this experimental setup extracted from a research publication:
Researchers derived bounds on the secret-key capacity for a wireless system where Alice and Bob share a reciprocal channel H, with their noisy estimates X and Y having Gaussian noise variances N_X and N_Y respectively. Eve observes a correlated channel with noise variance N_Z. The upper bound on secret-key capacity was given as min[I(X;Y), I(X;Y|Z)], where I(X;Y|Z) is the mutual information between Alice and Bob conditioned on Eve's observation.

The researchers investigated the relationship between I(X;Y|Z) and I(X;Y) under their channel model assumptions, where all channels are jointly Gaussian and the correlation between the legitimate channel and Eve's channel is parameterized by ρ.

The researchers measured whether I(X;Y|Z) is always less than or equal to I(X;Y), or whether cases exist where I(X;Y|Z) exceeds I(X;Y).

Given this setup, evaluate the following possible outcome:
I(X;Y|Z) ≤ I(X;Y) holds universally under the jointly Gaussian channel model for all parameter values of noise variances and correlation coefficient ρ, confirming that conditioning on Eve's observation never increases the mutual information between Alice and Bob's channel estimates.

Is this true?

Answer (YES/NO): YES